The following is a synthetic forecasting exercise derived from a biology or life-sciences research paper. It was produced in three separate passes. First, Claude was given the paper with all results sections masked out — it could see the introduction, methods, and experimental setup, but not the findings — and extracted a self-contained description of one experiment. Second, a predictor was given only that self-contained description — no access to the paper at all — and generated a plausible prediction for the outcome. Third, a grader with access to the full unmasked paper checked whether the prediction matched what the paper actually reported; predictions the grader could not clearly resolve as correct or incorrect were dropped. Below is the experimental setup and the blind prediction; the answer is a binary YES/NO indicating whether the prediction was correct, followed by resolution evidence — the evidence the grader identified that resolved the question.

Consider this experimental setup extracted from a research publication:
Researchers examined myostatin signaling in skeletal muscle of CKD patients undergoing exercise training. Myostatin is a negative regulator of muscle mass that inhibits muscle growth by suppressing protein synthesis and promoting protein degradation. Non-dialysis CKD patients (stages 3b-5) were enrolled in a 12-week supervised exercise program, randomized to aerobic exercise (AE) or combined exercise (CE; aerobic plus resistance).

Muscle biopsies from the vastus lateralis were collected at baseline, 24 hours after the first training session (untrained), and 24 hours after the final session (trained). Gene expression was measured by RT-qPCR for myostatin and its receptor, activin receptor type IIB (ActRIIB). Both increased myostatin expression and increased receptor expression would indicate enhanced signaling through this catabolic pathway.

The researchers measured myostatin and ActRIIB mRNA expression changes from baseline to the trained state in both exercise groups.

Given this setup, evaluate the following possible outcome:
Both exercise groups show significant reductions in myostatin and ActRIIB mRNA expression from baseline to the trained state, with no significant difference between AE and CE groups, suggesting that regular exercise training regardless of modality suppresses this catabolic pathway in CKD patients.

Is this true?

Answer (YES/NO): NO